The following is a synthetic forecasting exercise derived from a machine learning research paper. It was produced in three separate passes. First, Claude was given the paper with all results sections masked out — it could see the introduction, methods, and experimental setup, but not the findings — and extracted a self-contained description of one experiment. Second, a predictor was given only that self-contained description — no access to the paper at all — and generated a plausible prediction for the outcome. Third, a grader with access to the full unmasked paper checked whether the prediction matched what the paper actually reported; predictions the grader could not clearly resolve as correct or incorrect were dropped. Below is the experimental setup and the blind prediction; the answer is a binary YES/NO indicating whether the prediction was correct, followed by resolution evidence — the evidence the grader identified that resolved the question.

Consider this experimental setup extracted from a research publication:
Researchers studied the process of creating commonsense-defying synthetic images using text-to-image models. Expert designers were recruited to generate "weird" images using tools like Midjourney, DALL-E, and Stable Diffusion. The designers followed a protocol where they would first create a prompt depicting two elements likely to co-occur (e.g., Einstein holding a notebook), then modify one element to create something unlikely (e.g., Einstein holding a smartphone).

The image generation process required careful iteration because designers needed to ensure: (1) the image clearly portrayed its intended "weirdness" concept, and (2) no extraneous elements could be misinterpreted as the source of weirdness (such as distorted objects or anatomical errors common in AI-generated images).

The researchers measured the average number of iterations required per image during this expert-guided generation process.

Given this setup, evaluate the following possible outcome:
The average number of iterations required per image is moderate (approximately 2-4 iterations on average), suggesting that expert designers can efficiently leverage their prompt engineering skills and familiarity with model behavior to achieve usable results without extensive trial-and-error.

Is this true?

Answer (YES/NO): NO